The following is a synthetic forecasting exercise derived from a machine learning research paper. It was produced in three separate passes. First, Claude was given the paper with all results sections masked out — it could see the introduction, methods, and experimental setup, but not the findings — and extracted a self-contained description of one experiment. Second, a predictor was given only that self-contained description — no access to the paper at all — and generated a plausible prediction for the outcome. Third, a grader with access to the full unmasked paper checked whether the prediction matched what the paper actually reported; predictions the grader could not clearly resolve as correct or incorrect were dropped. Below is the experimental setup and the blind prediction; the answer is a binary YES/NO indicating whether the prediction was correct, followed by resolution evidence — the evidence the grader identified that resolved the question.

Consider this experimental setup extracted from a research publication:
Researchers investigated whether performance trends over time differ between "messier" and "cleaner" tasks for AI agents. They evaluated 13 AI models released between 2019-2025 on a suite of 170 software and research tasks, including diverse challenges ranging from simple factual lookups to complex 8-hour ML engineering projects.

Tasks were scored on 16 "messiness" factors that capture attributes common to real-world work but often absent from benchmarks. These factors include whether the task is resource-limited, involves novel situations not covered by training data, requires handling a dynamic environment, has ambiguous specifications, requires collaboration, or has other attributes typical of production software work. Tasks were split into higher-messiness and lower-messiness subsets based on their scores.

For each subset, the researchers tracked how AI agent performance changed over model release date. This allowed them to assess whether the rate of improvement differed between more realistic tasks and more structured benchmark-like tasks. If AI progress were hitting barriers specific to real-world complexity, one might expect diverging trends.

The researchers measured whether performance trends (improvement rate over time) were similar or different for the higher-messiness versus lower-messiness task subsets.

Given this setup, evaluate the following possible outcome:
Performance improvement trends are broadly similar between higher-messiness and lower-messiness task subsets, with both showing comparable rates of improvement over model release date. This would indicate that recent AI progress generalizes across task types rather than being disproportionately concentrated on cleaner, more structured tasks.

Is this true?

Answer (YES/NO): YES